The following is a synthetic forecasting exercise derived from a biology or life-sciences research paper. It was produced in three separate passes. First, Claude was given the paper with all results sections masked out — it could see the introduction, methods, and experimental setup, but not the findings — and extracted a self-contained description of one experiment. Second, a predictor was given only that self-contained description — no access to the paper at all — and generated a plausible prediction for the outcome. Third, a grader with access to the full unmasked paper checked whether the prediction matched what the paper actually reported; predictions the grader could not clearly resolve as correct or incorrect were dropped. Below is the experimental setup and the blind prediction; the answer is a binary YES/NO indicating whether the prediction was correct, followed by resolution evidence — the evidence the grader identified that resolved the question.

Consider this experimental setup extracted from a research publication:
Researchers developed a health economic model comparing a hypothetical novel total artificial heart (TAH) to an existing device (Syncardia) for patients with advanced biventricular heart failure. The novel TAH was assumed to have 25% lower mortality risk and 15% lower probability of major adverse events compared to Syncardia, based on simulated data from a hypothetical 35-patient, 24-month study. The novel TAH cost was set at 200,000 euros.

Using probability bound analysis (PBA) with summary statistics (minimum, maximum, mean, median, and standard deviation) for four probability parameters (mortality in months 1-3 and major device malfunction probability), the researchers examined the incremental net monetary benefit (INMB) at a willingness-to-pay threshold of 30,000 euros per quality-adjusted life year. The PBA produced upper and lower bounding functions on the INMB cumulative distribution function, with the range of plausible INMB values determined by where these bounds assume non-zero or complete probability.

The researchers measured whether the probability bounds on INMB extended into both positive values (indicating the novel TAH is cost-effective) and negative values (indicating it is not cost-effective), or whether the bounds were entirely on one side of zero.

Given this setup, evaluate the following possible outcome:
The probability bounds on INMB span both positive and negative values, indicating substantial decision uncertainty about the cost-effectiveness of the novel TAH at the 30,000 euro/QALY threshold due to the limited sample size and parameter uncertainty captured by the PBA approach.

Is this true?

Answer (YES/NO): YES